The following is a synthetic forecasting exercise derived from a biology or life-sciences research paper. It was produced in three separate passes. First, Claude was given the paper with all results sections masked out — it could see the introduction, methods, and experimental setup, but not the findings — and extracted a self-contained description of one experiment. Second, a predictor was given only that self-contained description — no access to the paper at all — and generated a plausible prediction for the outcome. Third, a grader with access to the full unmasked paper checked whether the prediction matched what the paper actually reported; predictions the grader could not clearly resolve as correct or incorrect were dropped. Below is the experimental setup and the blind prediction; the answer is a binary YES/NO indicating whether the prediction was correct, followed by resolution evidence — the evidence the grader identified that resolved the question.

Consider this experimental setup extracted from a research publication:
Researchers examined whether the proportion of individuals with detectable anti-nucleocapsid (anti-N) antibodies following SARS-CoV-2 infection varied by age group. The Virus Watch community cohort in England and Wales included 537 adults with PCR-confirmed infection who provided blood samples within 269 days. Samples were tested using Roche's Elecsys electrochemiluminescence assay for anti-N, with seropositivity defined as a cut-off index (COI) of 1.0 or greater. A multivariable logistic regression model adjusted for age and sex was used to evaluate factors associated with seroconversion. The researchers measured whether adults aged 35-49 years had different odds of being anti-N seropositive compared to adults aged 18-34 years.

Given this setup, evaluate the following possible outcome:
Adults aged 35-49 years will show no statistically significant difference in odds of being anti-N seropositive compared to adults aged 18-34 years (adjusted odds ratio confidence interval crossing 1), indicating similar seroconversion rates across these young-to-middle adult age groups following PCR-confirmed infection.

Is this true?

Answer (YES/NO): NO